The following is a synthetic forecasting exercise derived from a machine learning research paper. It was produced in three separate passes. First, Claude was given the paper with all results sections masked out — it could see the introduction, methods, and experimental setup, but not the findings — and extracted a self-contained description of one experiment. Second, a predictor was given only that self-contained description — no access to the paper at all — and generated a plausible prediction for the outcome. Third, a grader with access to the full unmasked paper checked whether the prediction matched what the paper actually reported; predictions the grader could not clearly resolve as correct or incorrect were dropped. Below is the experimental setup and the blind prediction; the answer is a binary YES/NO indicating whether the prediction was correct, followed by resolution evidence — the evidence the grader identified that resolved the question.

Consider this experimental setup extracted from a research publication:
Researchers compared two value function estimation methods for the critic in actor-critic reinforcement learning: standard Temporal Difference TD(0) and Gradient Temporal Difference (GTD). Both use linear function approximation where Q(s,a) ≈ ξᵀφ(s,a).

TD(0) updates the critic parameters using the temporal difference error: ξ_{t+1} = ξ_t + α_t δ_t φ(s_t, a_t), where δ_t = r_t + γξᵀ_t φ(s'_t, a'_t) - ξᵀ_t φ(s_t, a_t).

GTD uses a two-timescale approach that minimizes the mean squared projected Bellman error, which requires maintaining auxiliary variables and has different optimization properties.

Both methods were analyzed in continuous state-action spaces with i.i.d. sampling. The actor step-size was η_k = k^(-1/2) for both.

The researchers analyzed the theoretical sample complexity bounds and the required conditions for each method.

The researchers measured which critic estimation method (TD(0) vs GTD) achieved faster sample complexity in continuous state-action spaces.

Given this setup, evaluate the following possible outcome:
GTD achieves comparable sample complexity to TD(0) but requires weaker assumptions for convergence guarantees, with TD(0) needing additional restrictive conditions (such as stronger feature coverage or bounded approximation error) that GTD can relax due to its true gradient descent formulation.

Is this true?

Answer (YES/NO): NO